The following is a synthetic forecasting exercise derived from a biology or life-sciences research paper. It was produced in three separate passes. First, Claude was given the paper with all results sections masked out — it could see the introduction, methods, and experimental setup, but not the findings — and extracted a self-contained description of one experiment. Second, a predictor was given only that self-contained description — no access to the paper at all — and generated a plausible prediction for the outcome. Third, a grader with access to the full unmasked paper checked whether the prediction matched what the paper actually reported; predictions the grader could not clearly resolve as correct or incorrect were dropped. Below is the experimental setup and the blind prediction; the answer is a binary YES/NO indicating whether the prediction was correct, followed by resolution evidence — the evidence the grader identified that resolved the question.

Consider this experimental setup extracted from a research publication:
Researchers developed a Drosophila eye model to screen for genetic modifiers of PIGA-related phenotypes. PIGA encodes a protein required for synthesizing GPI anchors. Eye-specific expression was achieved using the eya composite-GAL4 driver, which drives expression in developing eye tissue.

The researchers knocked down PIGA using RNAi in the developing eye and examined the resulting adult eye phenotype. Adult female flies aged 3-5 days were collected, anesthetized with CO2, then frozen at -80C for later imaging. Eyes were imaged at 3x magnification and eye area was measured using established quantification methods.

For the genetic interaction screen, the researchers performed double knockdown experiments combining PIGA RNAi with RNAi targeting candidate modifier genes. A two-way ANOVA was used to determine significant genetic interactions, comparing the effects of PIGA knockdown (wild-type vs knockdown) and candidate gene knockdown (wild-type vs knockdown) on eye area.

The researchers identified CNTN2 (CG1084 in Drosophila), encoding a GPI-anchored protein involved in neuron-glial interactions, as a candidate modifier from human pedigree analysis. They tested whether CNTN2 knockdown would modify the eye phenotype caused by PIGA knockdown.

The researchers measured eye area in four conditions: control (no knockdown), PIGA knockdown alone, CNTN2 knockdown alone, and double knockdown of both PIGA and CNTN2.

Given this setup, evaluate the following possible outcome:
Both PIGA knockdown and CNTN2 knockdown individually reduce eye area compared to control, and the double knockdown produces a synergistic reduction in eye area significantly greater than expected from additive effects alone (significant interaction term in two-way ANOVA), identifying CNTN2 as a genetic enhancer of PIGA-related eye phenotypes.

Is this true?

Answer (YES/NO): NO